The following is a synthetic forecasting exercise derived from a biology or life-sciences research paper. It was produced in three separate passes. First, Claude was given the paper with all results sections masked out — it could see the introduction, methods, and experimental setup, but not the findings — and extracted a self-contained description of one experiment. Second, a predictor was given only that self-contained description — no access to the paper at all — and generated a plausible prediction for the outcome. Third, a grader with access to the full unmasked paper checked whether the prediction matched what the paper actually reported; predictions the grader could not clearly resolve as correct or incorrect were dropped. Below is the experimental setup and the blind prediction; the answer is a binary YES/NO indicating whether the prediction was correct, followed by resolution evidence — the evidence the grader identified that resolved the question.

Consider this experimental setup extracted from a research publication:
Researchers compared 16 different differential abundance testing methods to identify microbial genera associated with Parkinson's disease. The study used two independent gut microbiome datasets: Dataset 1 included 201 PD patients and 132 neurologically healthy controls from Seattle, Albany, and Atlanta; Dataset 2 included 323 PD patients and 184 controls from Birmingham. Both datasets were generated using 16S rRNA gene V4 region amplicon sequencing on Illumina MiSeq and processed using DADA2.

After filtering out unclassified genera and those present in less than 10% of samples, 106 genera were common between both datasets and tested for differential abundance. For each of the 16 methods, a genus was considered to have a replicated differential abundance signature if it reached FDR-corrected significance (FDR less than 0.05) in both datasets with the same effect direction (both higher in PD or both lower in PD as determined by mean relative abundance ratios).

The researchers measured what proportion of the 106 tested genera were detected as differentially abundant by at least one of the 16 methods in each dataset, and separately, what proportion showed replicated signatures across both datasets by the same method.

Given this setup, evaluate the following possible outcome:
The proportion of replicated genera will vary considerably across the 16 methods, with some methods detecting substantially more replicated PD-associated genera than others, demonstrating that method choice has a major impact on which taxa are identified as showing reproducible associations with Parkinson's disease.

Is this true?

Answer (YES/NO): YES